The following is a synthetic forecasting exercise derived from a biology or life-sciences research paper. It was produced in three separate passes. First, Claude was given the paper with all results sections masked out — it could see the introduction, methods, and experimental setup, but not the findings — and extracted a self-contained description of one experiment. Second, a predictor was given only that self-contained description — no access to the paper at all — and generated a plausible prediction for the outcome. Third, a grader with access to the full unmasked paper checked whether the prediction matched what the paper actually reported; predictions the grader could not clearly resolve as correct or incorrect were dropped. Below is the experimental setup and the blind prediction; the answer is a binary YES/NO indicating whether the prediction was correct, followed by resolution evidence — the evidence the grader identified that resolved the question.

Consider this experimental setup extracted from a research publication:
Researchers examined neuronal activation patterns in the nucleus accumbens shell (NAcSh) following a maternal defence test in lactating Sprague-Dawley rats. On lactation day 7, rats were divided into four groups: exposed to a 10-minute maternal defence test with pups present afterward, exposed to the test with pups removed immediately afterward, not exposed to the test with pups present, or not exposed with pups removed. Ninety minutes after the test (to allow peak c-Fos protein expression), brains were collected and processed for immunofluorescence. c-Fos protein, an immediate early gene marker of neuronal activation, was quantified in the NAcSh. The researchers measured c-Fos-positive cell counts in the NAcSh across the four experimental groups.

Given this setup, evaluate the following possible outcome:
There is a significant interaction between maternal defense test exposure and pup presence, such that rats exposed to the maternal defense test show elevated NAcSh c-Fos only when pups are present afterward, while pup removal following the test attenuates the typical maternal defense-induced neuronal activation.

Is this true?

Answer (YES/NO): NO